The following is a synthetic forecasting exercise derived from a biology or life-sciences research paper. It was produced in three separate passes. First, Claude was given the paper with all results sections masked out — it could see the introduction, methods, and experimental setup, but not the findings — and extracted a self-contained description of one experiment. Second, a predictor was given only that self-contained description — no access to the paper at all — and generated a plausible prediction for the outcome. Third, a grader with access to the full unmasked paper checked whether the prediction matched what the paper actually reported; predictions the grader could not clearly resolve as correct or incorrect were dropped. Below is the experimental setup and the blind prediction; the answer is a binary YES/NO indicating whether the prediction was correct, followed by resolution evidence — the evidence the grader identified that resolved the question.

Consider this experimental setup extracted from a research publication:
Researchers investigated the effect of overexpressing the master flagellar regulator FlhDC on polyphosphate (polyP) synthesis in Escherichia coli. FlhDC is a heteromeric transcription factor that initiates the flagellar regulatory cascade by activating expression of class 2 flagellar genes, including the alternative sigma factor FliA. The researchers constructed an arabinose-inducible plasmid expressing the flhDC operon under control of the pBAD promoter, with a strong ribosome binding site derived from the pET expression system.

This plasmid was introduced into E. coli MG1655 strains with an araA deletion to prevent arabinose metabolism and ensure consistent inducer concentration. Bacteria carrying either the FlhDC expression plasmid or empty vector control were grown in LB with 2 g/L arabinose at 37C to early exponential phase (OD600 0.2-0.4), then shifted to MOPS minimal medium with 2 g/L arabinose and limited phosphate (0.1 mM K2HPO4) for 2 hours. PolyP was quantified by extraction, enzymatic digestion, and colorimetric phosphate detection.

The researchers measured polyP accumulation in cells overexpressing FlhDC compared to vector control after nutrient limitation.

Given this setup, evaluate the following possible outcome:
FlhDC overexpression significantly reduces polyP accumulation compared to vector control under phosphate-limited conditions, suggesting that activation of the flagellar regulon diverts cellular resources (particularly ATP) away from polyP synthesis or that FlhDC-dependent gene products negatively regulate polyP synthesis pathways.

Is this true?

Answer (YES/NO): NO